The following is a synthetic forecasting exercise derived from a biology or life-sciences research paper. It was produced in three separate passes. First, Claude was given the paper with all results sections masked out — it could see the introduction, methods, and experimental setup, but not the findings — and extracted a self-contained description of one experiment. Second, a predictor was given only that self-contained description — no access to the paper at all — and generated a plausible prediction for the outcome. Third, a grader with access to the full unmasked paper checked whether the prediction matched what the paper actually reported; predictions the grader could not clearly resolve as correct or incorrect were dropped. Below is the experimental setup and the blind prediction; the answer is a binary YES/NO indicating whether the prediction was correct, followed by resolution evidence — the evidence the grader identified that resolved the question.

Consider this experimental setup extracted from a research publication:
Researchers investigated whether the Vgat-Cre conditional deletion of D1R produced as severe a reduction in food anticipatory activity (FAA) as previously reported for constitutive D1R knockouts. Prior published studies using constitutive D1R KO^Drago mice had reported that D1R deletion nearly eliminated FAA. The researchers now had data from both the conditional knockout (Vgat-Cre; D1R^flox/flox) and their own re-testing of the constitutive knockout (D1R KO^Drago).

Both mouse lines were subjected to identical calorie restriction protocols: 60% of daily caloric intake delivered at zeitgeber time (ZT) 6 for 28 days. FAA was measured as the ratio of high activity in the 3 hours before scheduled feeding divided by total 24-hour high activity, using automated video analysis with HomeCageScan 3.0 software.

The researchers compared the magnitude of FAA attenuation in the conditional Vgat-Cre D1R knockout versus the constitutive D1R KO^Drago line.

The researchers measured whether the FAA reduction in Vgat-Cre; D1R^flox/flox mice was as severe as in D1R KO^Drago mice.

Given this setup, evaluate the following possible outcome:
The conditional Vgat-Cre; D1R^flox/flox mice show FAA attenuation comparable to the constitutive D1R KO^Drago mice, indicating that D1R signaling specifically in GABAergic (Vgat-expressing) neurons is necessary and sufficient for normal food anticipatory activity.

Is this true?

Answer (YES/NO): NO